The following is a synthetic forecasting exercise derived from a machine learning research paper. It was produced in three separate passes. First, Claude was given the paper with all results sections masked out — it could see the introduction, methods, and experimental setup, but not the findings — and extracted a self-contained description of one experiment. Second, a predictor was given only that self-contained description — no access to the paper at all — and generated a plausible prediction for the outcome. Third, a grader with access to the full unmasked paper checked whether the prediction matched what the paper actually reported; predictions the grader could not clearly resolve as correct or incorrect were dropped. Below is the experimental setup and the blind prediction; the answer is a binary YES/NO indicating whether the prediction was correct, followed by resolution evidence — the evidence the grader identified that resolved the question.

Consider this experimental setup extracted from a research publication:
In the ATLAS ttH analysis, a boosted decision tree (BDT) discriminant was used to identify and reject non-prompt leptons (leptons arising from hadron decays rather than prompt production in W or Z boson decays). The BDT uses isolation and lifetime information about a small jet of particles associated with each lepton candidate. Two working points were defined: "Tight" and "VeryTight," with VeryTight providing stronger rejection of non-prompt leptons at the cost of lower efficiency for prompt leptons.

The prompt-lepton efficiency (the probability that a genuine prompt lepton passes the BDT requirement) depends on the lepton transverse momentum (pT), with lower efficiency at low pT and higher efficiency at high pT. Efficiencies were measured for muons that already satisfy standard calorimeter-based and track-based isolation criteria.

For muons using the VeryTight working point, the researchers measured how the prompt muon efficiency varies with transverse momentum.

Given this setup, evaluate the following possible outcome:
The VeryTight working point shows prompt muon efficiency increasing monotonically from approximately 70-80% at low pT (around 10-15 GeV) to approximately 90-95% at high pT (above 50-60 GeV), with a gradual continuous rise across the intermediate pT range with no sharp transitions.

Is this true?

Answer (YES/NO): NO